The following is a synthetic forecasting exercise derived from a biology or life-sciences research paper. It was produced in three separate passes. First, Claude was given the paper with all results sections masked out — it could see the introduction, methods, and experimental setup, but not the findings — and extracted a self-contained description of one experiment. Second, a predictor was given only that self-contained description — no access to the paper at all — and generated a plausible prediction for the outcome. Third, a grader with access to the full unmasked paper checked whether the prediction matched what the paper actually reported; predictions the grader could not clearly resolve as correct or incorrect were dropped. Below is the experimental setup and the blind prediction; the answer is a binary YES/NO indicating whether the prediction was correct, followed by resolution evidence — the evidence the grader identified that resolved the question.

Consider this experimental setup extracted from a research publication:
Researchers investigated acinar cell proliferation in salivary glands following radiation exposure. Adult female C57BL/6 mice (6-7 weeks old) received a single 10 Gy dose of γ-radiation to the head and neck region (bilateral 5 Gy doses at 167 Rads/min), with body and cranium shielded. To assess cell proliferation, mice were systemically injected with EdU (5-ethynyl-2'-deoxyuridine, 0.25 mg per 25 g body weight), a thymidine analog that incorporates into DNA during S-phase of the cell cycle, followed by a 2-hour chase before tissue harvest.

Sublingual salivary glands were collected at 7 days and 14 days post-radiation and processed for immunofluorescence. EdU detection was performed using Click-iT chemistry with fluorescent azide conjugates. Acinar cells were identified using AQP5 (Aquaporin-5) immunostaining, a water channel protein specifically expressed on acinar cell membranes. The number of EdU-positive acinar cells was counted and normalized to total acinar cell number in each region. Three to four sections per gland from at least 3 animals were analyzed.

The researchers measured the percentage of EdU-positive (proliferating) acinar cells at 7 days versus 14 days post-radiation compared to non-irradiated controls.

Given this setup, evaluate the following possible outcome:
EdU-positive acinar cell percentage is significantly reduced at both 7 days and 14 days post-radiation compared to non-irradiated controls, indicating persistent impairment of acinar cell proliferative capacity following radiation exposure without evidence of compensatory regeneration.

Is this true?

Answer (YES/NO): NO